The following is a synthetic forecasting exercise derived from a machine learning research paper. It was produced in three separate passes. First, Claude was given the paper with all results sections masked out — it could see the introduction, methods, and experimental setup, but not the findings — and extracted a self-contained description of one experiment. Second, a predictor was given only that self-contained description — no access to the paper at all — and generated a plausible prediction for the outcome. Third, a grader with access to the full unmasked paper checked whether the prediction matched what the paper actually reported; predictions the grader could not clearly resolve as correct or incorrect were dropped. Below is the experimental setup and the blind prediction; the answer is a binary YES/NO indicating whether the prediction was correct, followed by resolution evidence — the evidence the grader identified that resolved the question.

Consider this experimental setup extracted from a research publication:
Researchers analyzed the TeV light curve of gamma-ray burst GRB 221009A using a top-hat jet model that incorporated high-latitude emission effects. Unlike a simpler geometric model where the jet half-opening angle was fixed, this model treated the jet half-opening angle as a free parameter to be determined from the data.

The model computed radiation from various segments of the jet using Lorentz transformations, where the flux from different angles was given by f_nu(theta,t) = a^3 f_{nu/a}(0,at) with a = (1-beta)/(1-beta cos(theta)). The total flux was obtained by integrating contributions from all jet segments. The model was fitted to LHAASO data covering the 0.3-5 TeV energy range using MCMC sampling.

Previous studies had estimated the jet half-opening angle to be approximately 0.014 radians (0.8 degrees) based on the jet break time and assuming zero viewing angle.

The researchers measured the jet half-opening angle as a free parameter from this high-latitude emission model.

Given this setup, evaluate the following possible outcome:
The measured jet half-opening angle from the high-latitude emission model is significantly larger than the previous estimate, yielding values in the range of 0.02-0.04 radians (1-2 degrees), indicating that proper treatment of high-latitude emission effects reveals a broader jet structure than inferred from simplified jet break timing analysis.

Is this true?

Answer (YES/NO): NO